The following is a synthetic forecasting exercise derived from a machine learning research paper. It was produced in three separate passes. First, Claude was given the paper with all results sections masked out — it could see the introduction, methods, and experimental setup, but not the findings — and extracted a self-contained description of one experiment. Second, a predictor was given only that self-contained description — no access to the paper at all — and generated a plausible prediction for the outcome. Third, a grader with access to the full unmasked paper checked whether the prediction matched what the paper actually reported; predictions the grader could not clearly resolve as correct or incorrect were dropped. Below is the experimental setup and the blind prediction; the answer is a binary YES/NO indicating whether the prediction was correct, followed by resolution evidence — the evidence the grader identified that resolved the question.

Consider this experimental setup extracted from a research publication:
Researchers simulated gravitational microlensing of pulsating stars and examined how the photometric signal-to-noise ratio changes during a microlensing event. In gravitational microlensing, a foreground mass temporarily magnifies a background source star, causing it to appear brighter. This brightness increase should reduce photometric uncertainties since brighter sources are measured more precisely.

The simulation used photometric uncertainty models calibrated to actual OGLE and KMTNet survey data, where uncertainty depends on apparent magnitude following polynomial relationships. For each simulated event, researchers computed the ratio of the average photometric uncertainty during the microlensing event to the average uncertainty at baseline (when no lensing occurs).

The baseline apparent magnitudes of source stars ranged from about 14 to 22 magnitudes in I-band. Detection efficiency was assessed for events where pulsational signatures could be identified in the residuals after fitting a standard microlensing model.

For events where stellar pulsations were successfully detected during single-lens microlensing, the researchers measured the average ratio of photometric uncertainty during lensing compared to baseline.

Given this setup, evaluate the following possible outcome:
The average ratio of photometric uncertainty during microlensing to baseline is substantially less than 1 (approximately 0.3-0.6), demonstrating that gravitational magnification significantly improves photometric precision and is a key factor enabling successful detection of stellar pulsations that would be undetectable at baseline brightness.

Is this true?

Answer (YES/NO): NO